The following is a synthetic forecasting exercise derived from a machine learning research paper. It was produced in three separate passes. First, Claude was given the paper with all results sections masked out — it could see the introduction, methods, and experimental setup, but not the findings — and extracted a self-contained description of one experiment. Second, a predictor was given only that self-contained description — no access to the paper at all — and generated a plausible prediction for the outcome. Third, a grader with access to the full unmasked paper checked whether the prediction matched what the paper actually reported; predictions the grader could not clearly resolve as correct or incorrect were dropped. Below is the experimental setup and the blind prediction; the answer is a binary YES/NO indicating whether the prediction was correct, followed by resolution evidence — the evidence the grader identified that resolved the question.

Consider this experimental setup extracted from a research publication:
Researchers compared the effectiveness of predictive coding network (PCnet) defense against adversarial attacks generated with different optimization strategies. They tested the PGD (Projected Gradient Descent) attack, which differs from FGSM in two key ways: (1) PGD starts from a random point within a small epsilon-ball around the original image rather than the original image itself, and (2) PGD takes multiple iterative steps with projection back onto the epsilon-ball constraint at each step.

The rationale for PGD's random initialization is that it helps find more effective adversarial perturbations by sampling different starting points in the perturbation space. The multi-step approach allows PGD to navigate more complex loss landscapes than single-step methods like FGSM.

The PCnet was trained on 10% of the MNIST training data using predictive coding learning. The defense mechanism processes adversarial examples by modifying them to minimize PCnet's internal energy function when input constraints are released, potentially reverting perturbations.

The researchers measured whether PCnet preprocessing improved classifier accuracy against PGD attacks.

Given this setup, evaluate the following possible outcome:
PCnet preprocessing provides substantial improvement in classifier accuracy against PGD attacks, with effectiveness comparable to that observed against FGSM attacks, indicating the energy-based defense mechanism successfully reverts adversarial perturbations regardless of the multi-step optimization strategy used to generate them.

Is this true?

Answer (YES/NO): YES